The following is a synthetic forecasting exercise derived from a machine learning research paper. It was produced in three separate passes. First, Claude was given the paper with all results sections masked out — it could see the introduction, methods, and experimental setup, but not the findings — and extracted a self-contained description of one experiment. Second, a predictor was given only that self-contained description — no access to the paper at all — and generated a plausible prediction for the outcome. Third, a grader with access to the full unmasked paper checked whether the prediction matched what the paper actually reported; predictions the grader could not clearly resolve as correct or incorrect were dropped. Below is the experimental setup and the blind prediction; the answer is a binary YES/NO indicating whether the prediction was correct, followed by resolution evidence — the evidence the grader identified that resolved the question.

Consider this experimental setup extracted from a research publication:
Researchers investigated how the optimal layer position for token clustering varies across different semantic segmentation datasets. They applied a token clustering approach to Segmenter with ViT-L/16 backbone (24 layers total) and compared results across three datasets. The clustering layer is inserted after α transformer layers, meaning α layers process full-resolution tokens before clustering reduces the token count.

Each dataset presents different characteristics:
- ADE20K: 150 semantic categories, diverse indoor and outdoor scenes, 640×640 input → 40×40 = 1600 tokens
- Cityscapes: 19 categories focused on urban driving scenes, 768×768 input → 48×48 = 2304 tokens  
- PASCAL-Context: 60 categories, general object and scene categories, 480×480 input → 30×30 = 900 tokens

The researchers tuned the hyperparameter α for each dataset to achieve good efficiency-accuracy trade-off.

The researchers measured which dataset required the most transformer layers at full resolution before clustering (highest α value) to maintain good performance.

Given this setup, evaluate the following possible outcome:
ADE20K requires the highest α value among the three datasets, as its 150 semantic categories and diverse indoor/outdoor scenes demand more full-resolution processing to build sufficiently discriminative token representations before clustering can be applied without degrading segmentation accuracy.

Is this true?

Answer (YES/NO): NO